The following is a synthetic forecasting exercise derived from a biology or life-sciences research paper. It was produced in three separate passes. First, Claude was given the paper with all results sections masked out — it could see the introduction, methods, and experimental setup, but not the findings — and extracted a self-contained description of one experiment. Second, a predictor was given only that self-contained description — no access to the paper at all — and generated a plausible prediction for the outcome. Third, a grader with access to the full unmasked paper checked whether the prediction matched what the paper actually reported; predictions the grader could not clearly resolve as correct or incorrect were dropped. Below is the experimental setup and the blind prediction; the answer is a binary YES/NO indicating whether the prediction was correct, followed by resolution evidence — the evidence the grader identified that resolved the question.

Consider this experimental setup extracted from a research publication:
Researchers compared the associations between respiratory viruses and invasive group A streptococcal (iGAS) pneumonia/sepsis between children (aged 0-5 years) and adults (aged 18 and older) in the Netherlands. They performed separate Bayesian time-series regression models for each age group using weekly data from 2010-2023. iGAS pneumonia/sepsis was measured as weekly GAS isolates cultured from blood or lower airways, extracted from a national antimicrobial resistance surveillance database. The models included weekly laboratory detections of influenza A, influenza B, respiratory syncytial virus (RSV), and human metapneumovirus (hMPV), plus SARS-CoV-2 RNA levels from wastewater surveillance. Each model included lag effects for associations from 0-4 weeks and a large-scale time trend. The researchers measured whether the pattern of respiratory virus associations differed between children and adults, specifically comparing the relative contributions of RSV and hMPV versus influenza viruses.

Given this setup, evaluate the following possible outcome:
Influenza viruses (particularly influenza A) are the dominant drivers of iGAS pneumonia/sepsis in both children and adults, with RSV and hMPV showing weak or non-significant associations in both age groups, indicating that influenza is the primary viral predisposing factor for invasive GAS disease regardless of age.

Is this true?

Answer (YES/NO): NO